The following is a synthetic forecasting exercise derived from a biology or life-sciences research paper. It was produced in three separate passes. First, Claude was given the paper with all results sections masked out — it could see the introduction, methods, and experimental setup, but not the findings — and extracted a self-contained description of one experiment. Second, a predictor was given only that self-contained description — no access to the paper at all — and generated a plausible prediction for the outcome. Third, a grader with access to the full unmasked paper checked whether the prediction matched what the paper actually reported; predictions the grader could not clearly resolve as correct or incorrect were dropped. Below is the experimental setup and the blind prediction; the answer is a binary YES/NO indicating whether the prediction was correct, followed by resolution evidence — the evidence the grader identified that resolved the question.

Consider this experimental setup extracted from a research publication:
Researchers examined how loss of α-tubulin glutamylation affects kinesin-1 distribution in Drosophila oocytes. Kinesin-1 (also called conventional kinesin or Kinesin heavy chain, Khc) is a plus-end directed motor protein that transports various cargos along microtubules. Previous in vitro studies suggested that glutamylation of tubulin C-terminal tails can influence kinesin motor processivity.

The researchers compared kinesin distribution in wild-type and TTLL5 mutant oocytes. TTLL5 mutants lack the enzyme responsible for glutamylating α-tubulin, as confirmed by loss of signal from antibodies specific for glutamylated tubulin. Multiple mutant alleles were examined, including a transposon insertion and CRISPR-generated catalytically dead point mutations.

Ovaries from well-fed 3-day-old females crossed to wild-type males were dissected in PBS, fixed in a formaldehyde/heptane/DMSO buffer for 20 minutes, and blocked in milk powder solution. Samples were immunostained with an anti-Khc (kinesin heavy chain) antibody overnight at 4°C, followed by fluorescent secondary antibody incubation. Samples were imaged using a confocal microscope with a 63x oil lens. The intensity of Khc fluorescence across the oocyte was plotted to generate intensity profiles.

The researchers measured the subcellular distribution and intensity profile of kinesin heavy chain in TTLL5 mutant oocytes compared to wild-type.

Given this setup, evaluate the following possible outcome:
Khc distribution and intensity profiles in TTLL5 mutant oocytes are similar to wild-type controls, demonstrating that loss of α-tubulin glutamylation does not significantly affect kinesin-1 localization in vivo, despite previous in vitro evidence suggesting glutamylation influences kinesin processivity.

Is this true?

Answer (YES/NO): NO